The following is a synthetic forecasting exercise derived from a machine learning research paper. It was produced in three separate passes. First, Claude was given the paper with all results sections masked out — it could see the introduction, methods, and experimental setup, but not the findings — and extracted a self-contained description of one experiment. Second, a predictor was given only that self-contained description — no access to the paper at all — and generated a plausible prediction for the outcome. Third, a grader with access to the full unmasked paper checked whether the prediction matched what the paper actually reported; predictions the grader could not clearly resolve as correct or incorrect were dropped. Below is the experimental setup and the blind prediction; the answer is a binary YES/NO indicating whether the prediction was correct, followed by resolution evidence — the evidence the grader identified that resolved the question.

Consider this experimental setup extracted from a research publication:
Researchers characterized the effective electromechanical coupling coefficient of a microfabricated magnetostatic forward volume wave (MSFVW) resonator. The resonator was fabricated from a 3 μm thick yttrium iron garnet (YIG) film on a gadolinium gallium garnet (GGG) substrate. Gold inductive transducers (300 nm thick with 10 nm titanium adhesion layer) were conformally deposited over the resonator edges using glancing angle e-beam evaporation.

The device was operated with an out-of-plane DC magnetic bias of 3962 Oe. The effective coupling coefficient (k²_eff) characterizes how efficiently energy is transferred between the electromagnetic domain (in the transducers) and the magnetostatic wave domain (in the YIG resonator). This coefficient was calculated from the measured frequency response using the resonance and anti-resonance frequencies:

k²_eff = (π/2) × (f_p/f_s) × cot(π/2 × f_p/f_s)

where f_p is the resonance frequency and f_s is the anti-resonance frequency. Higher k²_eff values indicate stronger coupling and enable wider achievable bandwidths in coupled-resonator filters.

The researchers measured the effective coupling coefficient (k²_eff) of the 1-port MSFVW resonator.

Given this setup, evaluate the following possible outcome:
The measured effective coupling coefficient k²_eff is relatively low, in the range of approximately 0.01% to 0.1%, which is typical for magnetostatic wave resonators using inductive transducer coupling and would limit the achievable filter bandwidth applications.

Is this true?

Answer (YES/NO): NO